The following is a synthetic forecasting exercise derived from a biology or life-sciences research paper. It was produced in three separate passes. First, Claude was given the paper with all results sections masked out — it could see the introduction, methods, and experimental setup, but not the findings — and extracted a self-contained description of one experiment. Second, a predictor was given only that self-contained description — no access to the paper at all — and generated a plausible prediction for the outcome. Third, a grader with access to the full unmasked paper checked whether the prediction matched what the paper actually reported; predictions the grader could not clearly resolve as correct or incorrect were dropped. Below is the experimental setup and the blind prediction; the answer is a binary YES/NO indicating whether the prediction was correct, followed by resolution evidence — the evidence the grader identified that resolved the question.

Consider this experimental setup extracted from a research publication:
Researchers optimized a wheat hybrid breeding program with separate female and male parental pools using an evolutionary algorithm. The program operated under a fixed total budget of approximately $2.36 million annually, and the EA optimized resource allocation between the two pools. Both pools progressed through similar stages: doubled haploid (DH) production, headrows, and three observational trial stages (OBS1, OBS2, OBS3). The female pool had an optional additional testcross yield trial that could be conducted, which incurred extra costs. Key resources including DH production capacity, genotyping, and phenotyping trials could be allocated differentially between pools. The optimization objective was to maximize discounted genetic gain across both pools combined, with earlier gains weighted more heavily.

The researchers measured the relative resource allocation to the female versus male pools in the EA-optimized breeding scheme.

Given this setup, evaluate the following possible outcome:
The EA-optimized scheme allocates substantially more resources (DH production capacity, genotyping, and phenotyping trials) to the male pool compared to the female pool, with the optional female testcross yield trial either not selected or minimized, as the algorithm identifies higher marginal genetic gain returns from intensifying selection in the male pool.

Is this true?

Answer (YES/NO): NO